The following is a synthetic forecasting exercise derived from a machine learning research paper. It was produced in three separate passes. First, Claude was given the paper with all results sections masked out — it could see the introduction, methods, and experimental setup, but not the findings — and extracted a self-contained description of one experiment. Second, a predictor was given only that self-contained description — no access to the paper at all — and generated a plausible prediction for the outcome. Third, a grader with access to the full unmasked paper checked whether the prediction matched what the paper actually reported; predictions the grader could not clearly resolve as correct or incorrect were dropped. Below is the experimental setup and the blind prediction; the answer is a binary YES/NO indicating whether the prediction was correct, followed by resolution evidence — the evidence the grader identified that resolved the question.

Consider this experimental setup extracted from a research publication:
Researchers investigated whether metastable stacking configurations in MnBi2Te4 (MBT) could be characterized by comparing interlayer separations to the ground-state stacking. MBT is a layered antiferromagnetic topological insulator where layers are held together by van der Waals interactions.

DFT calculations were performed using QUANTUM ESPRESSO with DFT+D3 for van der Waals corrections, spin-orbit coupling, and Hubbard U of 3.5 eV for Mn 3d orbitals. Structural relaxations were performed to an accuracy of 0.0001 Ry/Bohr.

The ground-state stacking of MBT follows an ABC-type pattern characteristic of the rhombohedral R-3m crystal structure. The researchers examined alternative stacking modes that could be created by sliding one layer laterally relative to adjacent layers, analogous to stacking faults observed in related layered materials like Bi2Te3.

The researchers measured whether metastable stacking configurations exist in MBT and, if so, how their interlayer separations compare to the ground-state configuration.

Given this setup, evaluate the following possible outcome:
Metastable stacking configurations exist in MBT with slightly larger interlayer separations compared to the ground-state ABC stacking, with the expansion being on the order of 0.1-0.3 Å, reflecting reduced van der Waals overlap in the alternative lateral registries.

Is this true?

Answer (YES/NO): NO